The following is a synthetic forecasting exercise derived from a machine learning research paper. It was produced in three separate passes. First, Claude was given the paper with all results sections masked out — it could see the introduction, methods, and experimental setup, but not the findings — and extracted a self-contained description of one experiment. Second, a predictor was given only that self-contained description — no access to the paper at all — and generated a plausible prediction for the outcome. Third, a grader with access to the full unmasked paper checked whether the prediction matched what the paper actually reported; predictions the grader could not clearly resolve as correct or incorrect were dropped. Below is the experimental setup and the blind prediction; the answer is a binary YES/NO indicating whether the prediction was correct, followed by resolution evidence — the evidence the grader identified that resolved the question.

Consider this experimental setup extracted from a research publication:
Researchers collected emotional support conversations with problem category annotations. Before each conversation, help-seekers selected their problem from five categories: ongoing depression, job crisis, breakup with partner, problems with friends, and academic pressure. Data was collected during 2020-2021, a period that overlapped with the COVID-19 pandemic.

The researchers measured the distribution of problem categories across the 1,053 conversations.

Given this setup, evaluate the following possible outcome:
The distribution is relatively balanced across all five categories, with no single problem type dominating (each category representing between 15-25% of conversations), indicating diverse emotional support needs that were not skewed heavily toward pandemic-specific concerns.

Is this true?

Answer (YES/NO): NO